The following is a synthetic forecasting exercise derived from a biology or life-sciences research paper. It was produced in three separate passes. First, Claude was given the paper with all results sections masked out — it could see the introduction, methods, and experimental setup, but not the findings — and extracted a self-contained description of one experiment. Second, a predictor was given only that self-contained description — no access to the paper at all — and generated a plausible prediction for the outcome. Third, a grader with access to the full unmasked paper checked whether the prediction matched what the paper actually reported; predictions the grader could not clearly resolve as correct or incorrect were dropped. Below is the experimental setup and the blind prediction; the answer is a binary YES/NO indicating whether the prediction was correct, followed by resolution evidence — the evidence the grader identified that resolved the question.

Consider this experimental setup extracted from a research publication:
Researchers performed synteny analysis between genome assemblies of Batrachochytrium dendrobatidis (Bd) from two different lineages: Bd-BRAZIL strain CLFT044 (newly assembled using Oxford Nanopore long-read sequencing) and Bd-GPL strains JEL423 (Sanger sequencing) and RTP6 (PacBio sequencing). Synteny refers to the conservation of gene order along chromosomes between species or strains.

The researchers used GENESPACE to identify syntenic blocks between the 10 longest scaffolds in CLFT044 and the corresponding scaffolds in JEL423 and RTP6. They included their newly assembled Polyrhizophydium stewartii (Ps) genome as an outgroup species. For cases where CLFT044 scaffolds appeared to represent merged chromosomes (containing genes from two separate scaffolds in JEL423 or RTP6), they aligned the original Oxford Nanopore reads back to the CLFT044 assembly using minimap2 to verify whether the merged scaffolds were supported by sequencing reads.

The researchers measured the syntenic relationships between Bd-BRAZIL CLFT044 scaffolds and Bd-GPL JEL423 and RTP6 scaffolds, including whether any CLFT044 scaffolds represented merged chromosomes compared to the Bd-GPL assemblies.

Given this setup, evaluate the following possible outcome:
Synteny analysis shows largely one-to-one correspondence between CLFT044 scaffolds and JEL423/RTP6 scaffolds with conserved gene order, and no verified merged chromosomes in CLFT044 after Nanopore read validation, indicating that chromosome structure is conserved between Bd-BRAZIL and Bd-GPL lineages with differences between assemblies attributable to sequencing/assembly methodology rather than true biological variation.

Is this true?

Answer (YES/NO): NO